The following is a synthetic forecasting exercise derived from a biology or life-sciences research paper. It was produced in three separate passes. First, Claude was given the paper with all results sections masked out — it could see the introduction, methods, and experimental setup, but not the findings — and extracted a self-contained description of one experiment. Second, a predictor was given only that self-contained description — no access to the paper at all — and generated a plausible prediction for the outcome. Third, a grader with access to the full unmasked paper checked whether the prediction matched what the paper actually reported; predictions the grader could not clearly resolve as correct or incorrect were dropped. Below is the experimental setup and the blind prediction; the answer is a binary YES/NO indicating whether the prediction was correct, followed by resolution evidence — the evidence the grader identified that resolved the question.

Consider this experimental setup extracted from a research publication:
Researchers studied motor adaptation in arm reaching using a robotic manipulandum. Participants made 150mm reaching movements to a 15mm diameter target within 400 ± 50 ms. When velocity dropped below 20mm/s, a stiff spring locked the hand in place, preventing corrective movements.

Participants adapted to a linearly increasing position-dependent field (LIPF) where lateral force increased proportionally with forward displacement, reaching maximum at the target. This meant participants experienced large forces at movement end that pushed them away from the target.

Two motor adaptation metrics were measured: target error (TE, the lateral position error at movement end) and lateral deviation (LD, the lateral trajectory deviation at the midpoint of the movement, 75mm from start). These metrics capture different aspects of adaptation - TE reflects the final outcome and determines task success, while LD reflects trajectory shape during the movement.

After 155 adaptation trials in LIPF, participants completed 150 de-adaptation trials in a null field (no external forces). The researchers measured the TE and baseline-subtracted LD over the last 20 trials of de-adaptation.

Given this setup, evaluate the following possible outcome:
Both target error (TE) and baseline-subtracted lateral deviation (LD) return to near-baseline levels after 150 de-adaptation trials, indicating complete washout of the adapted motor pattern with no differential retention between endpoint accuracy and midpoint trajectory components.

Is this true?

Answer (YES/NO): NO